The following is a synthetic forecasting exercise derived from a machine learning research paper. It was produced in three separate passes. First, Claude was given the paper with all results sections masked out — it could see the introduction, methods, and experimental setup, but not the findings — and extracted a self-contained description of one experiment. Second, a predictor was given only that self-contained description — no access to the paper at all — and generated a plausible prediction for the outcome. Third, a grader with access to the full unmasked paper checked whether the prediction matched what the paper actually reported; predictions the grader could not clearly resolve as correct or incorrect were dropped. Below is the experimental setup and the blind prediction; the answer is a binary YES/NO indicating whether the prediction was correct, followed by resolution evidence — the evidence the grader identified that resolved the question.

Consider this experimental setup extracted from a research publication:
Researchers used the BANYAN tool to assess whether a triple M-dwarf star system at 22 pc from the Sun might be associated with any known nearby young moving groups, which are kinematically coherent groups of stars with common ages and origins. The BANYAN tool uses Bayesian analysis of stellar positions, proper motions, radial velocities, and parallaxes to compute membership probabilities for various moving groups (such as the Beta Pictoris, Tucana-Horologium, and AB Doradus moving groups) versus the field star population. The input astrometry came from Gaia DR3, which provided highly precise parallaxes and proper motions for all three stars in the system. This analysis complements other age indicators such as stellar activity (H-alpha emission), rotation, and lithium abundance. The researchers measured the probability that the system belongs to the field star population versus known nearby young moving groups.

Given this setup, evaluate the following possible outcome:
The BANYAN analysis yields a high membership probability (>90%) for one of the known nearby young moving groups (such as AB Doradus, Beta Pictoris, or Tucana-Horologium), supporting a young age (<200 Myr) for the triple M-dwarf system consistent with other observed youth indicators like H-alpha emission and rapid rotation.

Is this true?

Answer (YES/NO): NO